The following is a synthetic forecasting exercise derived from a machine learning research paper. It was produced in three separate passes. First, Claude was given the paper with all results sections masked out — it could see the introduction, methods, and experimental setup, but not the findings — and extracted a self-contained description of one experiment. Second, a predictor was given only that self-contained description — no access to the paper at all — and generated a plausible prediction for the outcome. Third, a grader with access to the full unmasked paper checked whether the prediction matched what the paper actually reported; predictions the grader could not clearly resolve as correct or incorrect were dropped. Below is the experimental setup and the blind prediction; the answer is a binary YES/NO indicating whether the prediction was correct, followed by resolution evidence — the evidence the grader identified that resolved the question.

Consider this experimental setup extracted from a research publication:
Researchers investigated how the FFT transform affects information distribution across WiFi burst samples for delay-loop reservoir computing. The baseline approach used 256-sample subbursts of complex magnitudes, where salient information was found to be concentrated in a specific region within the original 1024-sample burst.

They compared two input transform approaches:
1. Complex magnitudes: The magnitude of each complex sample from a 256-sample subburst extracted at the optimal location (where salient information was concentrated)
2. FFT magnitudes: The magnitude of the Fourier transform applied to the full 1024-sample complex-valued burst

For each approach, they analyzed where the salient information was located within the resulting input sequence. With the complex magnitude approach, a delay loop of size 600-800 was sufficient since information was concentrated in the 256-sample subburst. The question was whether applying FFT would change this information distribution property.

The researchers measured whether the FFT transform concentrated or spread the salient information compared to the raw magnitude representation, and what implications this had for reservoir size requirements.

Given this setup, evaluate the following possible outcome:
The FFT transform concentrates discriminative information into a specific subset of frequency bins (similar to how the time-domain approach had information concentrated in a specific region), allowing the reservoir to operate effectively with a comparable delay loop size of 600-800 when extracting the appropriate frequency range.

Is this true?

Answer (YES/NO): NO